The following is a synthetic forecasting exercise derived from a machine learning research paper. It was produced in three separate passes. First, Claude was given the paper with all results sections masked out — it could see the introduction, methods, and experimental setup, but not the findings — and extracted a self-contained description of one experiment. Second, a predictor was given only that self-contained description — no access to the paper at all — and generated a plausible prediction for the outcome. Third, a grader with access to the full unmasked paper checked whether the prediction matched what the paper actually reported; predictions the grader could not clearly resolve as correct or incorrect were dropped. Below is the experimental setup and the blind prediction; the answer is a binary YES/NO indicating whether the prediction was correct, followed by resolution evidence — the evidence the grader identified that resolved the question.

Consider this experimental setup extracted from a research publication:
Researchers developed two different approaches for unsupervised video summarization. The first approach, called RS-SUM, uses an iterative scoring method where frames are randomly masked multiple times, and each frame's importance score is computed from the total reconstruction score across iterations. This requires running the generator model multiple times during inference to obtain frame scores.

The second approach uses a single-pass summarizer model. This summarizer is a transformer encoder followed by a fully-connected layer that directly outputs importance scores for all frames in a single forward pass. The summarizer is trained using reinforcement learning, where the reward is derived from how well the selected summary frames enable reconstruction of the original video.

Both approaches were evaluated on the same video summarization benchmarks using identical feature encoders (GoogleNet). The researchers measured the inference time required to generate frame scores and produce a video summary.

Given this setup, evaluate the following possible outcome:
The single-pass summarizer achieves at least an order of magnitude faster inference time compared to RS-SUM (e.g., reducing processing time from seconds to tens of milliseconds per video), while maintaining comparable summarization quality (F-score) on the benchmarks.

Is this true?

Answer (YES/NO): YES